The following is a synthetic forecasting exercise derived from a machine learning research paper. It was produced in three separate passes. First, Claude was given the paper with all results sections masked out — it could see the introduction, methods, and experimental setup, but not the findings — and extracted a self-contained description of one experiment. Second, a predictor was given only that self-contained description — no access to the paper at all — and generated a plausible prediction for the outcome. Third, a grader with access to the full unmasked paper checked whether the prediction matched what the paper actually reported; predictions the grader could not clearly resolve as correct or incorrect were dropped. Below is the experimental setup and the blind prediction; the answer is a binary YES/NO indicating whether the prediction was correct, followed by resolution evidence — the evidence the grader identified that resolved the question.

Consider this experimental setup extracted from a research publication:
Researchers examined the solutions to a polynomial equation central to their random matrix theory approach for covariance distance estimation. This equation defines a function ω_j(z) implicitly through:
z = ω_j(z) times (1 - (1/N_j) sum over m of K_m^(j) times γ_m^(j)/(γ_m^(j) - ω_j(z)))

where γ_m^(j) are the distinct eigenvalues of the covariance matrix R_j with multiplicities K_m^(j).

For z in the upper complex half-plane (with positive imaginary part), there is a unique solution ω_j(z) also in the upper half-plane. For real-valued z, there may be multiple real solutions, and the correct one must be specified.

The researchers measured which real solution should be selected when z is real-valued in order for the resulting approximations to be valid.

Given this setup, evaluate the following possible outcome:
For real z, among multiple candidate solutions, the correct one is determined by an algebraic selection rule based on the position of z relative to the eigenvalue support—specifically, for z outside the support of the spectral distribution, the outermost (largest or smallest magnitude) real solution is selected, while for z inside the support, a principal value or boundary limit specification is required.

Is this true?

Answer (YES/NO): NO